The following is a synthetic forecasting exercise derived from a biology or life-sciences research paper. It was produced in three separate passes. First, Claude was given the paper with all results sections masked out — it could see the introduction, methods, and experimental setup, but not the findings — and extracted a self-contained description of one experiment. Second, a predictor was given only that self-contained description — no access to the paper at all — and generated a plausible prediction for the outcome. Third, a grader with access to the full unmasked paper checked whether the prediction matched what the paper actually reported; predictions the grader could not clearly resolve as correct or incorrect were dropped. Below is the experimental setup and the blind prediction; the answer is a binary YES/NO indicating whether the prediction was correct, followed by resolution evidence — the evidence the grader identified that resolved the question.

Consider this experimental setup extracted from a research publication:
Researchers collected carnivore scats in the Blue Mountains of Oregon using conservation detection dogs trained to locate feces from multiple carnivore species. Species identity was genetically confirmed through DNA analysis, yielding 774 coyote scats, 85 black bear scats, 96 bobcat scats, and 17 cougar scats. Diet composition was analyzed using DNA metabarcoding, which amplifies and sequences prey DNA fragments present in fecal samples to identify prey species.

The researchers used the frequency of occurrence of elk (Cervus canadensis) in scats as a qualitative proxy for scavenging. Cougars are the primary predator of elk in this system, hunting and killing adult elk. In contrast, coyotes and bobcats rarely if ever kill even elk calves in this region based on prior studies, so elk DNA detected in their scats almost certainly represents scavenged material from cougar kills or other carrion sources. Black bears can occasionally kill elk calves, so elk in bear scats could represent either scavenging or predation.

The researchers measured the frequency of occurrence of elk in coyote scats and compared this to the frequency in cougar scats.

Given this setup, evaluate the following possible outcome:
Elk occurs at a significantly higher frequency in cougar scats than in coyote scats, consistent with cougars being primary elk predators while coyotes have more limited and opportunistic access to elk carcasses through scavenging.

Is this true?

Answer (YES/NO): NO